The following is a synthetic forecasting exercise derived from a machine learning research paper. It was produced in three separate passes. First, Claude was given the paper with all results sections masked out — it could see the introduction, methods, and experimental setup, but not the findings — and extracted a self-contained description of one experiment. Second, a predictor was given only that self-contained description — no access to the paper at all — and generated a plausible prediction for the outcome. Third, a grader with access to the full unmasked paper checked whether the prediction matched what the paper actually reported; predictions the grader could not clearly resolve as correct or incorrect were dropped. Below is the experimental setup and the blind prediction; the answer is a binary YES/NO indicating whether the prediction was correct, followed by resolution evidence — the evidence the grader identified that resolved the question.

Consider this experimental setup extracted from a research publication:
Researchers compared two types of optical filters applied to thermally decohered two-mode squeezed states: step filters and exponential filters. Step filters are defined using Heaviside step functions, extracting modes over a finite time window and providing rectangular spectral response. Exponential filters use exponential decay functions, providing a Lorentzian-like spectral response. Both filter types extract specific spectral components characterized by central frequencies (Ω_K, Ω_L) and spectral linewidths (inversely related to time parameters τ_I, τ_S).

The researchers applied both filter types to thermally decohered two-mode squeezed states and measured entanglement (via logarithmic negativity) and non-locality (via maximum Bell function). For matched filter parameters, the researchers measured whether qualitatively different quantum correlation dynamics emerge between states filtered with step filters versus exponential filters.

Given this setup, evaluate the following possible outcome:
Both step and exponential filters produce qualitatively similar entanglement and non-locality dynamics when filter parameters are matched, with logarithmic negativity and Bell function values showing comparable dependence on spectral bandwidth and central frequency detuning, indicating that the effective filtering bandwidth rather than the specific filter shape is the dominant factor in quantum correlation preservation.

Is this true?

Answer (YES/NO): YES